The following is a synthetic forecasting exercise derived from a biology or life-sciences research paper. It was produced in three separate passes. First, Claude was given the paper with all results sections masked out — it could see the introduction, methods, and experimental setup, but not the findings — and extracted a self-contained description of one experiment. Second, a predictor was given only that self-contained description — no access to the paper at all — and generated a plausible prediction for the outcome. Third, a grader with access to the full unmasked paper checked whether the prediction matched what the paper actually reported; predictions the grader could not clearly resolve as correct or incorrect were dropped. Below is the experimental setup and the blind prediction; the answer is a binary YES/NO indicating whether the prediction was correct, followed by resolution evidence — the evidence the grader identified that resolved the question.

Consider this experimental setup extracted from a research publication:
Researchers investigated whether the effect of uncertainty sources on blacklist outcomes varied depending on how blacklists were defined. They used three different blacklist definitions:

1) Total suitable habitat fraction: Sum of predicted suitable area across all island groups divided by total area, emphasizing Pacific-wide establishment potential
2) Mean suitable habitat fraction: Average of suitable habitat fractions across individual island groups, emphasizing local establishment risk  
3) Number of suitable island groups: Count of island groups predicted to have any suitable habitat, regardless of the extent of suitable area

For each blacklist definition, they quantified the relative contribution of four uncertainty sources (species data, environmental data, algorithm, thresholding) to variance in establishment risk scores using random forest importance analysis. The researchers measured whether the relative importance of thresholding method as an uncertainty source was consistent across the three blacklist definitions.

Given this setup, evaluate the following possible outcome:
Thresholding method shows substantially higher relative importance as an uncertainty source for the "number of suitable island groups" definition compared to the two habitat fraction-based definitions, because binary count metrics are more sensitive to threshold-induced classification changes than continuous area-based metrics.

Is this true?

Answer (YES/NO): NO